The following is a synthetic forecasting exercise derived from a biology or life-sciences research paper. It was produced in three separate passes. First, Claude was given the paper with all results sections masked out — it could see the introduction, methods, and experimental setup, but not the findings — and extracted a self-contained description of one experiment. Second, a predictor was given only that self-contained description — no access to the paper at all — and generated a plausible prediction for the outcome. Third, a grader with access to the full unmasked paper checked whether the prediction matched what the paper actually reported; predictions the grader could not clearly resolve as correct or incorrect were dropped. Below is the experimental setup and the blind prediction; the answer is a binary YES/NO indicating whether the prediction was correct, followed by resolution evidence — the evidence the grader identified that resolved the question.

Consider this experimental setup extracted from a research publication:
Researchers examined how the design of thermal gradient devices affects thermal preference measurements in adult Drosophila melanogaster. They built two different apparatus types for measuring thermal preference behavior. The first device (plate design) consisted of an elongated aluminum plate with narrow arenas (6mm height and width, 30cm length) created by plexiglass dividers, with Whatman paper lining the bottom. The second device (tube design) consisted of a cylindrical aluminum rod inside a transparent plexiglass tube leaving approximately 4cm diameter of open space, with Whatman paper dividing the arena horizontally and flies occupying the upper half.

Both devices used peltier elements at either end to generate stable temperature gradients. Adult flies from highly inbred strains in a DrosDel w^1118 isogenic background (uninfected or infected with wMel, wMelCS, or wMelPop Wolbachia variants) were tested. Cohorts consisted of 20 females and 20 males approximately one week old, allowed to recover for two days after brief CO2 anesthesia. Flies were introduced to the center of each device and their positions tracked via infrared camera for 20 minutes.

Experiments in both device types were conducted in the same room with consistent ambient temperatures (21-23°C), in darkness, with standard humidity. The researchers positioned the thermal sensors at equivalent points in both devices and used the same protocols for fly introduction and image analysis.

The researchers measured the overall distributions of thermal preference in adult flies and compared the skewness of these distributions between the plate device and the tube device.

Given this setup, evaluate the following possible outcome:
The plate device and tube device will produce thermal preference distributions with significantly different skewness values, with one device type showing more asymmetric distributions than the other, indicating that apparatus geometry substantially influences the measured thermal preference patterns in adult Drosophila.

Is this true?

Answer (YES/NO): NO